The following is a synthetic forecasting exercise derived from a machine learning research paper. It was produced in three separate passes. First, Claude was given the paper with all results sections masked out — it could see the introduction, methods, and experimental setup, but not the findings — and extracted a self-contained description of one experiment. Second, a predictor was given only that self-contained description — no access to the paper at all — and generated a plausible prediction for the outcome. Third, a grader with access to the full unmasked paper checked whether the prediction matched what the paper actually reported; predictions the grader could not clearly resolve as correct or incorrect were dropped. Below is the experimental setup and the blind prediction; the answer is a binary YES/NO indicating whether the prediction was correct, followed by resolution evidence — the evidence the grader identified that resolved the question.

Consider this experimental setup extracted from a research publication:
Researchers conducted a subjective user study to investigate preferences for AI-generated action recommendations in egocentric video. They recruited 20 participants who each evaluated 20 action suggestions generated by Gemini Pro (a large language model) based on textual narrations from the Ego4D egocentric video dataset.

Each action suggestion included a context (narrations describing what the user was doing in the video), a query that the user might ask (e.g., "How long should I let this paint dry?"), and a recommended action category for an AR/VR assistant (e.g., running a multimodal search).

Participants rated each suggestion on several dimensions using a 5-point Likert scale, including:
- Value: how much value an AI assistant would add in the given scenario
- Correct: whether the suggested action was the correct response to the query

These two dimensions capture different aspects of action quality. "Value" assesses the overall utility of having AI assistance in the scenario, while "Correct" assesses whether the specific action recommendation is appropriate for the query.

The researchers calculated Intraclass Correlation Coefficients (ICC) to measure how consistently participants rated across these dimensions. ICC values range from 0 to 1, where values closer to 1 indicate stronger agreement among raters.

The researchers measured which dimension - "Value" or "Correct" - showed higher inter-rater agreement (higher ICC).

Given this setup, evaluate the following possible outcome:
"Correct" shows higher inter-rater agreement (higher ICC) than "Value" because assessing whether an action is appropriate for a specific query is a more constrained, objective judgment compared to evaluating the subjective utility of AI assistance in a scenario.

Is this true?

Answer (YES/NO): NO